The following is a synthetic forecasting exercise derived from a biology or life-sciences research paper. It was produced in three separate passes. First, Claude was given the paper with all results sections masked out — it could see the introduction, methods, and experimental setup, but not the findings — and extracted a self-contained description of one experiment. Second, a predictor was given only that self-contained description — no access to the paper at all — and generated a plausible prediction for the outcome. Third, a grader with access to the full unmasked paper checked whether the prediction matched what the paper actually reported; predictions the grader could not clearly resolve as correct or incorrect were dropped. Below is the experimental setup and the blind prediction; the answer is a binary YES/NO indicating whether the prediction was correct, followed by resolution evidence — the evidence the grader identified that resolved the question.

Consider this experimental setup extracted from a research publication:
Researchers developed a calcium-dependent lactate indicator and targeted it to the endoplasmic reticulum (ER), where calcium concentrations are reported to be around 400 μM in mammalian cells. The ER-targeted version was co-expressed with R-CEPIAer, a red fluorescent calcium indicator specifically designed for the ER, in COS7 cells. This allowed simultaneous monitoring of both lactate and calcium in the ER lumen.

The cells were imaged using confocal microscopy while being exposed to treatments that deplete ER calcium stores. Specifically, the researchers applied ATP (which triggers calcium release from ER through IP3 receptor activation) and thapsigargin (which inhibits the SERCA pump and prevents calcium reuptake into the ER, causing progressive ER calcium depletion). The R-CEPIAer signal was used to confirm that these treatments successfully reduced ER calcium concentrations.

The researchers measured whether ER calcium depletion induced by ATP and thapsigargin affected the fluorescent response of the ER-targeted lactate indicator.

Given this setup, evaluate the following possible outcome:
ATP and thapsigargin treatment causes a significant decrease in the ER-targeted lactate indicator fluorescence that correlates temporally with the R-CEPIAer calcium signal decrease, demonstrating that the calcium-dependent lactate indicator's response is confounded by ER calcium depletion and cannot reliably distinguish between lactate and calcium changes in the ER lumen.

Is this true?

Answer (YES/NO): NO